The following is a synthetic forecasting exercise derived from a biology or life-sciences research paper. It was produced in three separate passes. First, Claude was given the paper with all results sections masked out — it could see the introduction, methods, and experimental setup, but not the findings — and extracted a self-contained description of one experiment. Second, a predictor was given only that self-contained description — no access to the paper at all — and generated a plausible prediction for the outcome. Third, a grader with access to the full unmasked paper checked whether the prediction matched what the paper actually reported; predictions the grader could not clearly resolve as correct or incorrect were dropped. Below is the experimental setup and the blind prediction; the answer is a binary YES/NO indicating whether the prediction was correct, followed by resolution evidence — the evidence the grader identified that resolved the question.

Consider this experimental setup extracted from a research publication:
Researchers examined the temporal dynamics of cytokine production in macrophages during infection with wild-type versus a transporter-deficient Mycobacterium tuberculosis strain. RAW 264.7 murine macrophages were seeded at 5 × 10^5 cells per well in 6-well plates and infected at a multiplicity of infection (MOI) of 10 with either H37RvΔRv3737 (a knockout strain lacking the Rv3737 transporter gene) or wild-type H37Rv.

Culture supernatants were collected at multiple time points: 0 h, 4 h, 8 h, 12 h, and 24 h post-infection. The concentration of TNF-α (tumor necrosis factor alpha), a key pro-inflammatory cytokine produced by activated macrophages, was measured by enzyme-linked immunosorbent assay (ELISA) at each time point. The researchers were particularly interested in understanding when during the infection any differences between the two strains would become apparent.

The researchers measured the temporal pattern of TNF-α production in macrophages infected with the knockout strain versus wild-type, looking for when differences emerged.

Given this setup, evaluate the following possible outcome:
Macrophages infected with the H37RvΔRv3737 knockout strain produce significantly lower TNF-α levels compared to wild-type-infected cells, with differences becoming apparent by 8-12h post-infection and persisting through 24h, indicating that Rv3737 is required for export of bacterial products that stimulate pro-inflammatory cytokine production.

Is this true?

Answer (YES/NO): NO